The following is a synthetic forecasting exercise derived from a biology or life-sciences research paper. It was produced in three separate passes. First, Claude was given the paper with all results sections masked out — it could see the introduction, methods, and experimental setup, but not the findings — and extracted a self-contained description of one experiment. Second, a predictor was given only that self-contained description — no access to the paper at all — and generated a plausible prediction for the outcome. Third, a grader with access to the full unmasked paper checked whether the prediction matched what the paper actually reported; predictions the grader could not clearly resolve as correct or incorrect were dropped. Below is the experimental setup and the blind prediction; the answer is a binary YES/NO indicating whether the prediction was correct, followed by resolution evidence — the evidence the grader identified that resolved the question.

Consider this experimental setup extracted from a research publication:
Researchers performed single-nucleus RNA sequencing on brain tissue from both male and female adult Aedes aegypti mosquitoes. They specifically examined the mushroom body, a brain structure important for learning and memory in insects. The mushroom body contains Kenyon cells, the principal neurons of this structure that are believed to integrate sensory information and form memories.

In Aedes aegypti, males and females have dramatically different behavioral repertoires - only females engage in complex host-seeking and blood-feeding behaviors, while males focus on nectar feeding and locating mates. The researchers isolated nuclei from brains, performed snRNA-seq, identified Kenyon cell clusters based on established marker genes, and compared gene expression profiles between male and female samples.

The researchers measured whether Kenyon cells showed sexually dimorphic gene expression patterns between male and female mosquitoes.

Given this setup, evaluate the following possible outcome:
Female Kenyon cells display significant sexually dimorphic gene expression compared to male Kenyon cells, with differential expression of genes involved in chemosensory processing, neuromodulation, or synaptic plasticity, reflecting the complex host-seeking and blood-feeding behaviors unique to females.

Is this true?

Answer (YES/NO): NO